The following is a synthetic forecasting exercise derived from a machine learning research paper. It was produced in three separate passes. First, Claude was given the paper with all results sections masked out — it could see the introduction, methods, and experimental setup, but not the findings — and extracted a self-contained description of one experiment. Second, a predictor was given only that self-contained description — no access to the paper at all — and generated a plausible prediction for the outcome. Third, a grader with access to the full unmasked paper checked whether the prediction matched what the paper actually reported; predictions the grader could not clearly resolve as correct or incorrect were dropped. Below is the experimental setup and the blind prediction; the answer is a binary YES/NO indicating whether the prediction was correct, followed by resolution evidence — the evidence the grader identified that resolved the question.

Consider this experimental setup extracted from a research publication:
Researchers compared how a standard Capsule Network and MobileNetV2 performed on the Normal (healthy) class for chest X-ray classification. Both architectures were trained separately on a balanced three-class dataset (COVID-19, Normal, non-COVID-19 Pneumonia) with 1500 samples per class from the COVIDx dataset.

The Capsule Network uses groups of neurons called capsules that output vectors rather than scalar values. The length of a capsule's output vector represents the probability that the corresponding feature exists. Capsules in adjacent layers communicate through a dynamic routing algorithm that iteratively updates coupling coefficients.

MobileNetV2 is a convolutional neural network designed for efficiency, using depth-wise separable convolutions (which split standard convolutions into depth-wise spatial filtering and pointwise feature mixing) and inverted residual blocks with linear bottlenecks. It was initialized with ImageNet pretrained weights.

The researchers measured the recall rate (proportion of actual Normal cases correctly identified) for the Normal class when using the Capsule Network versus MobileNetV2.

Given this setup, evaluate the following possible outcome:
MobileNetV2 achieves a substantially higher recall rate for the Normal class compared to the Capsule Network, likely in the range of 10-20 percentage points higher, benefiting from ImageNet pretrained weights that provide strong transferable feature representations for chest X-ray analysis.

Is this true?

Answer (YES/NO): NO